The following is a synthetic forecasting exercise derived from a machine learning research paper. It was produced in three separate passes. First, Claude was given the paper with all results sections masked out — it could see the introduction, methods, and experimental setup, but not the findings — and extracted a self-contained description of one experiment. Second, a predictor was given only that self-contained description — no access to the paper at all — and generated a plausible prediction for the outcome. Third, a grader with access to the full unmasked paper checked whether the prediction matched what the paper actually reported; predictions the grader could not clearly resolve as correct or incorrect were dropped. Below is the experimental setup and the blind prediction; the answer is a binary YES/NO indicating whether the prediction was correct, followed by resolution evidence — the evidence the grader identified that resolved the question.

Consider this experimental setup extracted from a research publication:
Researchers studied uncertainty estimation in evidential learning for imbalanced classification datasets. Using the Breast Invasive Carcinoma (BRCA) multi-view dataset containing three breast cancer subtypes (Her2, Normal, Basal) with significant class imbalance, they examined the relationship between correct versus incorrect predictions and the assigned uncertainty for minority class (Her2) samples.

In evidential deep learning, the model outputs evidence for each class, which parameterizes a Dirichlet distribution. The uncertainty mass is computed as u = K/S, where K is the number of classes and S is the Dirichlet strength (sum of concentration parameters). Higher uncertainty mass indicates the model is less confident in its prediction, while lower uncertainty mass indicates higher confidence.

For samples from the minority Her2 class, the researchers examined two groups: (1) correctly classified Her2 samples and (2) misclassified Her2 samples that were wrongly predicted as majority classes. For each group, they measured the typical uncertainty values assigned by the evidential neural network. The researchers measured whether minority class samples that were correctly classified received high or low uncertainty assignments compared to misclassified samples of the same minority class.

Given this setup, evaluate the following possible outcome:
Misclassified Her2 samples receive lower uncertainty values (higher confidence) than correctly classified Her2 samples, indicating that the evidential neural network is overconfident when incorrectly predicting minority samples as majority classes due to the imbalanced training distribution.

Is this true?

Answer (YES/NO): YES